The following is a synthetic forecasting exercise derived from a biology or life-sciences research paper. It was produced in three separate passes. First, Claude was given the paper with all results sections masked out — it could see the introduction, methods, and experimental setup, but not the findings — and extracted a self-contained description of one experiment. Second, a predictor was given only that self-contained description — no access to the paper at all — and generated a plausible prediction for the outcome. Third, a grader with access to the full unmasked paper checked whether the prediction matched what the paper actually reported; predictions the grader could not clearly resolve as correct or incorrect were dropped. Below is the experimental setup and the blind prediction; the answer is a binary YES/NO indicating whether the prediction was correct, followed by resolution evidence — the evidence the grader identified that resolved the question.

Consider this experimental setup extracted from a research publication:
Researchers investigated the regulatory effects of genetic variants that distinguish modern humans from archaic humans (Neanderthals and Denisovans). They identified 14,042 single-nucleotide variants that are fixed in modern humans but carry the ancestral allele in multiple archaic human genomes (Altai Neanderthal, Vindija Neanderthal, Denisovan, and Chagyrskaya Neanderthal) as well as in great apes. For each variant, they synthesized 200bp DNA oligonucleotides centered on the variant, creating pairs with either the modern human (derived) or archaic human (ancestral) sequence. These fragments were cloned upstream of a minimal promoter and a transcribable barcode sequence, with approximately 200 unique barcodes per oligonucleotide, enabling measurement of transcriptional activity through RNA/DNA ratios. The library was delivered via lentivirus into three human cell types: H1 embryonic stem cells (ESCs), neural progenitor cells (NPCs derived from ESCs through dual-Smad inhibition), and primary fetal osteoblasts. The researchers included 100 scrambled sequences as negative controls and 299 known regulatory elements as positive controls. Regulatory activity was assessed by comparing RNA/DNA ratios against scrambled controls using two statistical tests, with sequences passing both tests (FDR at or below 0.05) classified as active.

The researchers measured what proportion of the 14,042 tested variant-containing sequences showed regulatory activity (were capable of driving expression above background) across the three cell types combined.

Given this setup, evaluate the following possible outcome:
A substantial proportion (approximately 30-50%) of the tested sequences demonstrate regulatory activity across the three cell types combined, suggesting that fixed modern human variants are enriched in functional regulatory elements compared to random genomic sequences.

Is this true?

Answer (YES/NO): NO